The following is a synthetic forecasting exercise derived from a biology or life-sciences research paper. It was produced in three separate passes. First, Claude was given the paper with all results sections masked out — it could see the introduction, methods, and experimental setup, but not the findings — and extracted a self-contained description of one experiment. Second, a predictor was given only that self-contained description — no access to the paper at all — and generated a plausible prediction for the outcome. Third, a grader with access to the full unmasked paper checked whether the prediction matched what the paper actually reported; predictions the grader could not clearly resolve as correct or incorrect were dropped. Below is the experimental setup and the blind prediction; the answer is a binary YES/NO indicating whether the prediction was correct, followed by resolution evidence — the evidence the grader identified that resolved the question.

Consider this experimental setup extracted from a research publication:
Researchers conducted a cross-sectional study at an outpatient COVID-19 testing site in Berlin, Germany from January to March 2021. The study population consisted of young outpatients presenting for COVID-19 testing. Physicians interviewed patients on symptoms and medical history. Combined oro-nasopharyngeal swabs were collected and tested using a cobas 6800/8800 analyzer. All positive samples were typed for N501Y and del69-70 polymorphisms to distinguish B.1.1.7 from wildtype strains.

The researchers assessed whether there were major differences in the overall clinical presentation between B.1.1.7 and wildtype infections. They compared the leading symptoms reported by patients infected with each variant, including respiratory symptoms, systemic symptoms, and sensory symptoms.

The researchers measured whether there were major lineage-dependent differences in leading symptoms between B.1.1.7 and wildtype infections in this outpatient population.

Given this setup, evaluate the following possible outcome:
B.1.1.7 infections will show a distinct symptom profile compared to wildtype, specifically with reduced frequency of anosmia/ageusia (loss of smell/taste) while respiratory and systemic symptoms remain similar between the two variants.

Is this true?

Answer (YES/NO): NO